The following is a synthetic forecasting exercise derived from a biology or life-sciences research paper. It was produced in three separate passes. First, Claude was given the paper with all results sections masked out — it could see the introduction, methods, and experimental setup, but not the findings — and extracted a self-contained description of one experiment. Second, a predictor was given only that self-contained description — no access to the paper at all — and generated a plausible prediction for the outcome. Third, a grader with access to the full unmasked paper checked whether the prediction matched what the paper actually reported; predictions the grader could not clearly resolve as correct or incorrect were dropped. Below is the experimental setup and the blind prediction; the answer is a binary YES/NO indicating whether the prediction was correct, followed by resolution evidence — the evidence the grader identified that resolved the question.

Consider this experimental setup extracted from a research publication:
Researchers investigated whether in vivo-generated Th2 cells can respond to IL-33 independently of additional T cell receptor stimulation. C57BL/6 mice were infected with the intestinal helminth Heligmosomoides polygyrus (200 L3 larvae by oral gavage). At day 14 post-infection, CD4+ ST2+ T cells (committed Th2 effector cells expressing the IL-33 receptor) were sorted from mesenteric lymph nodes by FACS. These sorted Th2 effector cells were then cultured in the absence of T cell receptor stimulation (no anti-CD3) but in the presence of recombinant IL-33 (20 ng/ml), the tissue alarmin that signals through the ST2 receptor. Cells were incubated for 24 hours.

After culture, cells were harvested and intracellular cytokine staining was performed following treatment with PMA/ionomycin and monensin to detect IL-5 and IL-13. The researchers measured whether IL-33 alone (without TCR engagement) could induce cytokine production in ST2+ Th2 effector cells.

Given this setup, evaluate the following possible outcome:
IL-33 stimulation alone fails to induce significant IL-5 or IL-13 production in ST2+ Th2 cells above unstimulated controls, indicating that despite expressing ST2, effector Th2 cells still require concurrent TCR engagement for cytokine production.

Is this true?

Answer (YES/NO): NO